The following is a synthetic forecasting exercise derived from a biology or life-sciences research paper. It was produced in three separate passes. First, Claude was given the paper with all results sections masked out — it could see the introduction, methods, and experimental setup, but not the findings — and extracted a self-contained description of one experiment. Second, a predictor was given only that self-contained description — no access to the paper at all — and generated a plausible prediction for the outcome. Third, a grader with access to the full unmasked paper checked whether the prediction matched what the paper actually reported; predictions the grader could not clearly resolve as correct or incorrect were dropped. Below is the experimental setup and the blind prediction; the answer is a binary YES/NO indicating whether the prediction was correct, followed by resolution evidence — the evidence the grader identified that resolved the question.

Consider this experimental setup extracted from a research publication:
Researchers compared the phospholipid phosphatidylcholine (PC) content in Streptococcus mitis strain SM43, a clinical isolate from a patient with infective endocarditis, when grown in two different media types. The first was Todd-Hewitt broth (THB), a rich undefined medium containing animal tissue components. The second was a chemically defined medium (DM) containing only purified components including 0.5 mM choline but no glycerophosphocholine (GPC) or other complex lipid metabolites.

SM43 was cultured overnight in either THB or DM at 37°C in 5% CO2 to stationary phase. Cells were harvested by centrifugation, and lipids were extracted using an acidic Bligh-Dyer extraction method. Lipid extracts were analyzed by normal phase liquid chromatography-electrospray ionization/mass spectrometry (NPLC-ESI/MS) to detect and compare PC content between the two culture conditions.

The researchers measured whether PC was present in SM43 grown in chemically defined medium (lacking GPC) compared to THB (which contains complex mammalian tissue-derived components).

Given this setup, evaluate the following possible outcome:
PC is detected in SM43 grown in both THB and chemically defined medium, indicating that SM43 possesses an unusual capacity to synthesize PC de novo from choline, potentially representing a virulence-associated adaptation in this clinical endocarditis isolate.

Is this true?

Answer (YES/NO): NO